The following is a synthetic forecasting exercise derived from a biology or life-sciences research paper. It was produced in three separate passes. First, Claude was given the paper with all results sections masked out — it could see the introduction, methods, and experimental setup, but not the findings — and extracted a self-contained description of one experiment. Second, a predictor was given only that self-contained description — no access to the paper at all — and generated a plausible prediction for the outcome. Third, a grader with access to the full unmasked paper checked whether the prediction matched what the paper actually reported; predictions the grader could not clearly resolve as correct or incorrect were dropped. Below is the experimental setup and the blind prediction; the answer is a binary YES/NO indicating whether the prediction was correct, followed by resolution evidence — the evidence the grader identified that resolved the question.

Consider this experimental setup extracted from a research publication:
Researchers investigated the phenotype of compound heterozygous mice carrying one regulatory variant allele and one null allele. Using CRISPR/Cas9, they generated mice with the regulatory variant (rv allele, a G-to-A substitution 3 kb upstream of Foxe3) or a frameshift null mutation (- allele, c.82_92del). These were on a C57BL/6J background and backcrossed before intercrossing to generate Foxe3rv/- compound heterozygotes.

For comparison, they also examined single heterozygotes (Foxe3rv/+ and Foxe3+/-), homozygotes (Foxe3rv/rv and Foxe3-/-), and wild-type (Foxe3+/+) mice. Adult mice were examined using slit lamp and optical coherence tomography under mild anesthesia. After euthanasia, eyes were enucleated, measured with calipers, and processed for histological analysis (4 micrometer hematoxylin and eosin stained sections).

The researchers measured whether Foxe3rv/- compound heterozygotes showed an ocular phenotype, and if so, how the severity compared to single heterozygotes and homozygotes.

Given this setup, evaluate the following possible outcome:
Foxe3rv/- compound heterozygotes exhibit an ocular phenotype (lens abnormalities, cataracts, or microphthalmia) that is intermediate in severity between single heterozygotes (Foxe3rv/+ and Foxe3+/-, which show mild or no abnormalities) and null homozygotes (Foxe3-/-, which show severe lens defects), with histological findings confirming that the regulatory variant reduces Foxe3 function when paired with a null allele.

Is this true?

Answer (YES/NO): YES